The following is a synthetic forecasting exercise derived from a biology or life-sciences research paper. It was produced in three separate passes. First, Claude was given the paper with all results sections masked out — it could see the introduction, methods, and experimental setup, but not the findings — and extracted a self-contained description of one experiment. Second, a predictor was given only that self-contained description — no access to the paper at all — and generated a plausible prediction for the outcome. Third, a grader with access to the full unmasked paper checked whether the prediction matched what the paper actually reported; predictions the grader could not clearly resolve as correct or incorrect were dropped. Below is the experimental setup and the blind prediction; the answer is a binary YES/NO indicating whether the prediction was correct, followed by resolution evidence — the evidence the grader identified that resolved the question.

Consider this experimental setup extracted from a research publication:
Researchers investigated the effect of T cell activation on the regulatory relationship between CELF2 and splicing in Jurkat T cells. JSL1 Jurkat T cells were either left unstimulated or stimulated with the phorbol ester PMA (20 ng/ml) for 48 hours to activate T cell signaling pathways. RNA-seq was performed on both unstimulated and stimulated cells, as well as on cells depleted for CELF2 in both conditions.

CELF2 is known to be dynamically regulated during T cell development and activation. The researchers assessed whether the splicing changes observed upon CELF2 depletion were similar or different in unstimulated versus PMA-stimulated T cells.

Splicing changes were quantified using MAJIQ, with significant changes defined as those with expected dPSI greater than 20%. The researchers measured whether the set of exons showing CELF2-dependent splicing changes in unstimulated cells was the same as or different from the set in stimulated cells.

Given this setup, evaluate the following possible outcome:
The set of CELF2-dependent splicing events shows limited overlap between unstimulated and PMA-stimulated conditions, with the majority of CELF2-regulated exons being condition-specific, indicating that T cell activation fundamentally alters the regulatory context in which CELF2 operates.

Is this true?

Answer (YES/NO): NO